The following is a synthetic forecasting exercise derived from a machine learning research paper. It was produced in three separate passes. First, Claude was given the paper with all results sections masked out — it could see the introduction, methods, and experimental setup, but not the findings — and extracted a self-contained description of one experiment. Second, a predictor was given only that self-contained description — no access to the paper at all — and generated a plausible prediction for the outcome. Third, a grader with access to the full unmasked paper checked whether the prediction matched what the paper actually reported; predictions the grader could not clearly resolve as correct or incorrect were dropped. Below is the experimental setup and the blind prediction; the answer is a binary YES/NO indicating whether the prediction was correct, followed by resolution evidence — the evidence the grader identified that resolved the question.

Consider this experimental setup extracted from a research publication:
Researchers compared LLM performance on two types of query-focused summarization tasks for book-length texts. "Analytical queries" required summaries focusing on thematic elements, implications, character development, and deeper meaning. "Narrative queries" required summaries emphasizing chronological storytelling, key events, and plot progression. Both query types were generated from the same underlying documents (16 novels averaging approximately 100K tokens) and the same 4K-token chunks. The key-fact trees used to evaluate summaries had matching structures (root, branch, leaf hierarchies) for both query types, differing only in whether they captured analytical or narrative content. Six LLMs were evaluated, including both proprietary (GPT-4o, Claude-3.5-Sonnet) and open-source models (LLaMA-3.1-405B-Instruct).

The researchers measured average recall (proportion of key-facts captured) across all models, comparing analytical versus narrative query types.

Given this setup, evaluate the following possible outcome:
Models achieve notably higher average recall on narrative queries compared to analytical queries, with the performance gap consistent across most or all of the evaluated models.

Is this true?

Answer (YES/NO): YES